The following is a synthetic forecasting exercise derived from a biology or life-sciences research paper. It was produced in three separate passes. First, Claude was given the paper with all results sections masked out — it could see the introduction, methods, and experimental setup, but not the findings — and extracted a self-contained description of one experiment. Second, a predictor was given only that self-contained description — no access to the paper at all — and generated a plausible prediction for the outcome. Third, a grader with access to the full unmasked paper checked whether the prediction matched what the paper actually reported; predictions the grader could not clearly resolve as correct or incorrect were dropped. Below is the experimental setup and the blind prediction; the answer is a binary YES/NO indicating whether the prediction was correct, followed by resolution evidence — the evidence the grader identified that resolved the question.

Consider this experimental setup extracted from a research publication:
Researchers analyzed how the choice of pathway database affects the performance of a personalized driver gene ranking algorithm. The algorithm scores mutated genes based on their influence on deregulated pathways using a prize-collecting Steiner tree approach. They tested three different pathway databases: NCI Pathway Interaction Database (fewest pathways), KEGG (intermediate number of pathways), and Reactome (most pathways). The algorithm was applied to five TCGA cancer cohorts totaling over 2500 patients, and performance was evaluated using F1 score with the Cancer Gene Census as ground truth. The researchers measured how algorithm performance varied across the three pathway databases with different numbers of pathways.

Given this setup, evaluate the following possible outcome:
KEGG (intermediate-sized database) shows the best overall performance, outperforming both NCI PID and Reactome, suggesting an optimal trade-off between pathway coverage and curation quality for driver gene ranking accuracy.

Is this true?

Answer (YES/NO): NO